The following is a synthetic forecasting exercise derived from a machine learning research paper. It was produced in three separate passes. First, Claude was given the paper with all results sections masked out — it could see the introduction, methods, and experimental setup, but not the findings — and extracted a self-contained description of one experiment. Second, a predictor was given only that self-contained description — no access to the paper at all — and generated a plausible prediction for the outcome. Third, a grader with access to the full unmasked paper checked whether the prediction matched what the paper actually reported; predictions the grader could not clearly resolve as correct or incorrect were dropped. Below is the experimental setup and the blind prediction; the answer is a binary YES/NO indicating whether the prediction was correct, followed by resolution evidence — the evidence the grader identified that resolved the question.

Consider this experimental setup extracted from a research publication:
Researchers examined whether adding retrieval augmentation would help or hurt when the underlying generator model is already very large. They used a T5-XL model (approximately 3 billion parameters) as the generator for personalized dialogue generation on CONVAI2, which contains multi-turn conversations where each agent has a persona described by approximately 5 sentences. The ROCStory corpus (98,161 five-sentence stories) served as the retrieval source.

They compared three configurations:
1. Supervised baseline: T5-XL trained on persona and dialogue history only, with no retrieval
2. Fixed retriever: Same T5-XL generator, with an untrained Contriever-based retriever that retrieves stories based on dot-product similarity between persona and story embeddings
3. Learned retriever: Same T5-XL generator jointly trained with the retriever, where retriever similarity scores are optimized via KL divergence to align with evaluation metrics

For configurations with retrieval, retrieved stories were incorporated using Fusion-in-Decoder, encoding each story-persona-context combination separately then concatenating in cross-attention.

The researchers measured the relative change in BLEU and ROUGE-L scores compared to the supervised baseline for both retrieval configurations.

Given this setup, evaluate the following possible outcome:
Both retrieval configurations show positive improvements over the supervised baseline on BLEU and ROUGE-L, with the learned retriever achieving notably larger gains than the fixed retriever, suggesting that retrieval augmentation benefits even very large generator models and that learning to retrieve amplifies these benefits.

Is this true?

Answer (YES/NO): NO